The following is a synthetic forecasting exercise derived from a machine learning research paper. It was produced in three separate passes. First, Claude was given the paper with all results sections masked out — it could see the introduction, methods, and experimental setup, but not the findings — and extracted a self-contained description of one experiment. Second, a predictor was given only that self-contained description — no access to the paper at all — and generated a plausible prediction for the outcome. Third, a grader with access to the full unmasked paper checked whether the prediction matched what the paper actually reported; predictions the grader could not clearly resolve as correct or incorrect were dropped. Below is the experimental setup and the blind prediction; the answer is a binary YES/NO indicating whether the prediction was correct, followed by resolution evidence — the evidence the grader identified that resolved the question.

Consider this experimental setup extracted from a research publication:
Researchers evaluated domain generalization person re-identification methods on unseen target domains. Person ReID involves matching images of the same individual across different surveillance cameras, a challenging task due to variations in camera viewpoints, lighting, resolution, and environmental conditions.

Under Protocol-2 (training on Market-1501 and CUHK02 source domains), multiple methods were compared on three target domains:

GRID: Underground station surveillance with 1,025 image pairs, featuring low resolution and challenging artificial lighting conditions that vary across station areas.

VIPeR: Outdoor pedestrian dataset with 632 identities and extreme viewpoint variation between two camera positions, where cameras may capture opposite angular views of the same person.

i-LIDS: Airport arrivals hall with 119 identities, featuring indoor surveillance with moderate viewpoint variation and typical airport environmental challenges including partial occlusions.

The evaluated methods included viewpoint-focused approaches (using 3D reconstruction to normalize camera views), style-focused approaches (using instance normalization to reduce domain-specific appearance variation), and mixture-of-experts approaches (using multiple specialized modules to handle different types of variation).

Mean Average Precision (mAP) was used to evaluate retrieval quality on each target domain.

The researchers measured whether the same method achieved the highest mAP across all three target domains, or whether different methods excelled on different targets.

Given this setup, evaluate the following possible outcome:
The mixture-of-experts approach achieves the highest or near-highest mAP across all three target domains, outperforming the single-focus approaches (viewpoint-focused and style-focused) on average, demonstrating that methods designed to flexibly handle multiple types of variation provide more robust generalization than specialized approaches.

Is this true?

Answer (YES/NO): NO